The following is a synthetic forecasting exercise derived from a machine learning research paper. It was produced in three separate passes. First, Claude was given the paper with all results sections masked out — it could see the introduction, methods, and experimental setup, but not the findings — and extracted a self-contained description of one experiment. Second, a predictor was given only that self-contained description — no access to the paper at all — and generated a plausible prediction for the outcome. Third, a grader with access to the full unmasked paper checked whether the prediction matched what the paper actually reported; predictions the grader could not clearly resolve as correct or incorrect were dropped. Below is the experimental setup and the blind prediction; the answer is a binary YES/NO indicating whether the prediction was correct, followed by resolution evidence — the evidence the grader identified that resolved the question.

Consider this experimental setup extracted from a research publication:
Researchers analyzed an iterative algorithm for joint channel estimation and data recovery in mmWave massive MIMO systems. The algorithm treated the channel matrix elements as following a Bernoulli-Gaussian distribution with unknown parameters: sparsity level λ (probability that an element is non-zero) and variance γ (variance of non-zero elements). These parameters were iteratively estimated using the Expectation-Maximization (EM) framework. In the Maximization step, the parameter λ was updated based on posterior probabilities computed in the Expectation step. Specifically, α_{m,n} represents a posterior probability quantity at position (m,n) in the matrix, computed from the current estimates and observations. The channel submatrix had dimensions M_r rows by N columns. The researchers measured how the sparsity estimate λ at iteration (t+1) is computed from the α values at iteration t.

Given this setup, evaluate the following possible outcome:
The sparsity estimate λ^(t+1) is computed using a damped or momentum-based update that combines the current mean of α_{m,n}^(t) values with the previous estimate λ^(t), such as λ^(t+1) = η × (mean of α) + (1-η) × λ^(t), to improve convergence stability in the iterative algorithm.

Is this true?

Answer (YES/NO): NO